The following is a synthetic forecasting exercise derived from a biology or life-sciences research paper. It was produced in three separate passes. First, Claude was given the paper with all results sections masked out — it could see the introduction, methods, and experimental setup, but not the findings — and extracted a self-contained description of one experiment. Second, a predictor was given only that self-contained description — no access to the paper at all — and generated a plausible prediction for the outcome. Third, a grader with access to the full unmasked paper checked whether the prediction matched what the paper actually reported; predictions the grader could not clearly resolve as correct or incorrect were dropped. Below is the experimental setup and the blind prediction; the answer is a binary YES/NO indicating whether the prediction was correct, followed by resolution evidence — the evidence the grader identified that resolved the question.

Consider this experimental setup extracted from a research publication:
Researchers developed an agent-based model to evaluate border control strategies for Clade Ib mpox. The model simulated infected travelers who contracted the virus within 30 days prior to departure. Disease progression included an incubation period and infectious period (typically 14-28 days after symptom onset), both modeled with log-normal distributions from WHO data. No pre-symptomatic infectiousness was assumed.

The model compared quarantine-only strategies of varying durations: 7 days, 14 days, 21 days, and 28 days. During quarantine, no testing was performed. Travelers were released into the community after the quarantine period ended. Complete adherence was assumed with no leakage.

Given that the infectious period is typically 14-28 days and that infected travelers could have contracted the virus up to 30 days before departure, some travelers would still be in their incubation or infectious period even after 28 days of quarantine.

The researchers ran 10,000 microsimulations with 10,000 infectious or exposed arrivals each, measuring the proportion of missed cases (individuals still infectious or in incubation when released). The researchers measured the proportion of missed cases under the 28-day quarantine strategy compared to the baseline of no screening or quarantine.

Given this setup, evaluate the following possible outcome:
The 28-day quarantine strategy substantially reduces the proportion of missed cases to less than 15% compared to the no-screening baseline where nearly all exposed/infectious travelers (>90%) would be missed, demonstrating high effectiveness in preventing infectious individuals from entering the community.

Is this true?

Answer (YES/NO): YES